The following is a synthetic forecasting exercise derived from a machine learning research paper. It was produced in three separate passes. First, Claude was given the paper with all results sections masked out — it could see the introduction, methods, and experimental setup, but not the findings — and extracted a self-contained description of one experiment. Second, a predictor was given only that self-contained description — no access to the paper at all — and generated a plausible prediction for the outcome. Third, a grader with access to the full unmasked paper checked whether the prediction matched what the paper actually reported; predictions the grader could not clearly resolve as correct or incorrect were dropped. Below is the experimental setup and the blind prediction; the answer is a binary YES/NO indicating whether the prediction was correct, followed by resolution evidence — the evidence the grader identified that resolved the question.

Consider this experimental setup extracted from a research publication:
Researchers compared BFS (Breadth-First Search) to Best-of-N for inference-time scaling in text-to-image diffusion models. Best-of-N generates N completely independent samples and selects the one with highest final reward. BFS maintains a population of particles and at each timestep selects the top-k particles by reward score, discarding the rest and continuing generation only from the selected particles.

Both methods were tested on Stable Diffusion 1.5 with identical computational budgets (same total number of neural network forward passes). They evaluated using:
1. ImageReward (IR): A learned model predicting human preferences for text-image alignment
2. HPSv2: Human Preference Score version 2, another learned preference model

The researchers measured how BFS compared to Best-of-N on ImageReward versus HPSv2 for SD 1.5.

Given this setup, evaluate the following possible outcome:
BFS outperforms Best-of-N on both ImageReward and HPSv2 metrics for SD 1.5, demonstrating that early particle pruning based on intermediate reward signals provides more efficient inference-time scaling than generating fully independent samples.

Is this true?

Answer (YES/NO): NO